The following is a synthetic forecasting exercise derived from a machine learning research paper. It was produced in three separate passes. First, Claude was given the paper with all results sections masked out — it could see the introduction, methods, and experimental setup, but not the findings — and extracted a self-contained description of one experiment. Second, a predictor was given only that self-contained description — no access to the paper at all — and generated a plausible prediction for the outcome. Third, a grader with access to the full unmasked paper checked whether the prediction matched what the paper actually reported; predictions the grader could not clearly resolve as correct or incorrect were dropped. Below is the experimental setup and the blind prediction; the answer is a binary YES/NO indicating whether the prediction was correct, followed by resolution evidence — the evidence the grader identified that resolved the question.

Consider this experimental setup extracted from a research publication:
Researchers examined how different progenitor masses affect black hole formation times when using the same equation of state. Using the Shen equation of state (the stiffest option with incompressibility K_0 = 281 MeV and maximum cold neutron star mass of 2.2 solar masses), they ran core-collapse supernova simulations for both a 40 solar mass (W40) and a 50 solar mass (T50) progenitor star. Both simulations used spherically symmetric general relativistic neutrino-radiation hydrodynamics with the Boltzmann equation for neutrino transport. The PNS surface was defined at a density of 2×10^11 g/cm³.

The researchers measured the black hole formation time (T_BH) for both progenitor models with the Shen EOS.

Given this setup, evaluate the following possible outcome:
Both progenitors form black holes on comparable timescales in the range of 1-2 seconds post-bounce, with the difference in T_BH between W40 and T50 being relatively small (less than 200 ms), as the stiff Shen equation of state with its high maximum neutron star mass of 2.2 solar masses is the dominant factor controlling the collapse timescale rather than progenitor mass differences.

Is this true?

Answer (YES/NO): YES